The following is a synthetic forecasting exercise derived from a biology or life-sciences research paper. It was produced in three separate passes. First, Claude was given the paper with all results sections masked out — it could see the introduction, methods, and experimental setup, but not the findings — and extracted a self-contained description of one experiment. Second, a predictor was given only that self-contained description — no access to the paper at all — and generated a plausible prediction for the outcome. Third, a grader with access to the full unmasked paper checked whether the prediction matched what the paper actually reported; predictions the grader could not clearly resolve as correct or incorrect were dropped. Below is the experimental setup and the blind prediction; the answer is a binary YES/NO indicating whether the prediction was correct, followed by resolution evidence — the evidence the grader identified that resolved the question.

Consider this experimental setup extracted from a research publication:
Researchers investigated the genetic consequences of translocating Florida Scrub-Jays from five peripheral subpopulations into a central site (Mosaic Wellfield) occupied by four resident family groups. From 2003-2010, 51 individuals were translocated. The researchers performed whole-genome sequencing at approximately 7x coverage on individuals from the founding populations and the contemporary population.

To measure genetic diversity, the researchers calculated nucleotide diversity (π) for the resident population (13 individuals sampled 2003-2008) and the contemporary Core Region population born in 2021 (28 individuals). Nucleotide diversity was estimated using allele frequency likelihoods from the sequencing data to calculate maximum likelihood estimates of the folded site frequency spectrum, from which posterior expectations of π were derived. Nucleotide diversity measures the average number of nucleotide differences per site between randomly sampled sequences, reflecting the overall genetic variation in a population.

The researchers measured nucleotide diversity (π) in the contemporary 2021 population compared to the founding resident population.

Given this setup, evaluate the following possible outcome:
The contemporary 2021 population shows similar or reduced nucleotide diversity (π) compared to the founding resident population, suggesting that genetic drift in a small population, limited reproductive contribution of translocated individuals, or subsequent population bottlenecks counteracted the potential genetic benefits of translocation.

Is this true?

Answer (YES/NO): NO